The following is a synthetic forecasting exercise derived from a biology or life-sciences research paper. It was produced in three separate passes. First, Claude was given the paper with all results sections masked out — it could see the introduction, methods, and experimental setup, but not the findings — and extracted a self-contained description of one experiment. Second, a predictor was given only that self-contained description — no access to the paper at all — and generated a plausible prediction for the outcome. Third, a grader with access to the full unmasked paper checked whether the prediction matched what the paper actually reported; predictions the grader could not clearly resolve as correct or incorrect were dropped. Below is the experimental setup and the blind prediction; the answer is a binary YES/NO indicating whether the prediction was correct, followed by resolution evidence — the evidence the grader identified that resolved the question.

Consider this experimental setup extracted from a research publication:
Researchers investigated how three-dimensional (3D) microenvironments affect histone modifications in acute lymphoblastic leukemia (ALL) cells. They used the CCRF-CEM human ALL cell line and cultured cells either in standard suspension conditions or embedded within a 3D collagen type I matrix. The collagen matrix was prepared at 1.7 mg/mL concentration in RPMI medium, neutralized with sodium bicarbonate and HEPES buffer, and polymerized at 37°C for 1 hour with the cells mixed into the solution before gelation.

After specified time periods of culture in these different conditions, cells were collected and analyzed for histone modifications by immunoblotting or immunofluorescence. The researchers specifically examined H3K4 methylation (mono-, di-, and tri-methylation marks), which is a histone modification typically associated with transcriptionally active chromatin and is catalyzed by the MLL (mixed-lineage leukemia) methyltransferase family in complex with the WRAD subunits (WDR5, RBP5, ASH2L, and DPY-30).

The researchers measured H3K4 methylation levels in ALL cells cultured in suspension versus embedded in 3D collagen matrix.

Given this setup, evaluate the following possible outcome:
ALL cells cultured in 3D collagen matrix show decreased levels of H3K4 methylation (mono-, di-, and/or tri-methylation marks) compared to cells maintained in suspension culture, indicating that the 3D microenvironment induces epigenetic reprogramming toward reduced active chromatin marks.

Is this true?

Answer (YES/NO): NO